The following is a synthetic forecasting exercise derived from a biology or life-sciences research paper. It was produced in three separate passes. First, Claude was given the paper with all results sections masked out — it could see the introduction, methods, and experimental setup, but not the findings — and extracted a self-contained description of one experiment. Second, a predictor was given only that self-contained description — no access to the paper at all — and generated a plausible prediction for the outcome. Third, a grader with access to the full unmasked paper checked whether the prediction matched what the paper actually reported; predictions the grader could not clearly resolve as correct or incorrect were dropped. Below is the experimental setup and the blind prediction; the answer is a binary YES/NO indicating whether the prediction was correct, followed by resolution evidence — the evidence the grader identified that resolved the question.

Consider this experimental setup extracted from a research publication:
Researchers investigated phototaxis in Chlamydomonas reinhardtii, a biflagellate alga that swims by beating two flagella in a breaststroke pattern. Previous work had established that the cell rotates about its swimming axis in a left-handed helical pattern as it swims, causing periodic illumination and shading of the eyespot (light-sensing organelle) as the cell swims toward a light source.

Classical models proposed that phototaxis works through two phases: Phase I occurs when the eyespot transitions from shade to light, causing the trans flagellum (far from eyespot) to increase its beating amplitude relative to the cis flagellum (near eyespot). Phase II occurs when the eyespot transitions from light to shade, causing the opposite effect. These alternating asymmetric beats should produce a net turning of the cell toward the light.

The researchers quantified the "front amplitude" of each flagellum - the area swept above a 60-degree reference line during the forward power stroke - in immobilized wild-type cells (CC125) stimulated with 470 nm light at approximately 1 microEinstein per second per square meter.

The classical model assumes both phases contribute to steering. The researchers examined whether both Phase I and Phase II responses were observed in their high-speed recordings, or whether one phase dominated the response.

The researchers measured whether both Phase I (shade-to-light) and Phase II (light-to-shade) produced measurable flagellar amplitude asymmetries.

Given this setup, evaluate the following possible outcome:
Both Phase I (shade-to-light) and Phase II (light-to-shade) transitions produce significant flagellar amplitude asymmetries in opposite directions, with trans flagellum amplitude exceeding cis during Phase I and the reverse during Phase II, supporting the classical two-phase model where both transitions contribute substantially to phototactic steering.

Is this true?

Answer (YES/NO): YES